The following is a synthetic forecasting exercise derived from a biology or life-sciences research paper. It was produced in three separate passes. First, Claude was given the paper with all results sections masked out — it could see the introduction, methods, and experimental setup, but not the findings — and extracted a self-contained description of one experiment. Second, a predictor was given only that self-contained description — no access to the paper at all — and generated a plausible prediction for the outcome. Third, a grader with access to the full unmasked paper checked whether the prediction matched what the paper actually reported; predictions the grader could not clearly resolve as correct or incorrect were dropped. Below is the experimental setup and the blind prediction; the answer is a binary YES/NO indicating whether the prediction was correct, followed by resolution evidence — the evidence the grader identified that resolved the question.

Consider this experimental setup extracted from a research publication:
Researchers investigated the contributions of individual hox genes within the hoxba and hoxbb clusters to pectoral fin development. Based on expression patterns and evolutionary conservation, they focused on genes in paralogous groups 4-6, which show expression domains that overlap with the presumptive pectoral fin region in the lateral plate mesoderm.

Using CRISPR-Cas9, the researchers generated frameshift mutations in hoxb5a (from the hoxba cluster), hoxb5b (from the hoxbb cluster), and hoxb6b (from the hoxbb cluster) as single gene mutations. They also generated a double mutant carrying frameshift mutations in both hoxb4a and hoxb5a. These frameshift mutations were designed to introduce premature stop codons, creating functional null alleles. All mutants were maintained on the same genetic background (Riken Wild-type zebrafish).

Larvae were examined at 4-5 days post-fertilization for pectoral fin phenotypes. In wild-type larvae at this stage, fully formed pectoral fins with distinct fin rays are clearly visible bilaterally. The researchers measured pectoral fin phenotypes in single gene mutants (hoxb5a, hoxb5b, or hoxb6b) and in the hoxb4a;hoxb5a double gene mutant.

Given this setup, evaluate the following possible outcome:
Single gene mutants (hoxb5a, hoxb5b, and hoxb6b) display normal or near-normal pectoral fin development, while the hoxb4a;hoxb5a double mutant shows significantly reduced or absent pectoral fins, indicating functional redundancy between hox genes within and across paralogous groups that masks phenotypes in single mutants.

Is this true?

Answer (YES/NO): NO